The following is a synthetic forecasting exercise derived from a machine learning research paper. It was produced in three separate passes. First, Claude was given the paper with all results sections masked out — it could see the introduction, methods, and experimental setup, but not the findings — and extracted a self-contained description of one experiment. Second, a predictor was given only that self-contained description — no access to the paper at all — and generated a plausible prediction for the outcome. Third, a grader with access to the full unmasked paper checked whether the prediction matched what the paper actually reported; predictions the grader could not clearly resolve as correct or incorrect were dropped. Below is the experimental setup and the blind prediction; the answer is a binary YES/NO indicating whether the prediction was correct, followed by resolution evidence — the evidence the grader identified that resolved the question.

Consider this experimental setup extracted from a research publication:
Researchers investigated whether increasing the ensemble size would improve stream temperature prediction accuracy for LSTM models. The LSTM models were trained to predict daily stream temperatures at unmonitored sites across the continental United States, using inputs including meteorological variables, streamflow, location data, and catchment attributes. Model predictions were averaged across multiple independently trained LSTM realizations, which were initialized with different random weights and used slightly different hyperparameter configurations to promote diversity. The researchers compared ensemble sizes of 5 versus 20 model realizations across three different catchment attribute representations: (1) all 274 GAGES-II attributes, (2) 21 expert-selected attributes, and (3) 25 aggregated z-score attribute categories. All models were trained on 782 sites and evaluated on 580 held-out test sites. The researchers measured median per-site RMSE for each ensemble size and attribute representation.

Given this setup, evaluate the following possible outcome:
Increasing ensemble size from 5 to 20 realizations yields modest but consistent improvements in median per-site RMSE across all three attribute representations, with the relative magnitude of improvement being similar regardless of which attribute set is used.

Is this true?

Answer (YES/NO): NO